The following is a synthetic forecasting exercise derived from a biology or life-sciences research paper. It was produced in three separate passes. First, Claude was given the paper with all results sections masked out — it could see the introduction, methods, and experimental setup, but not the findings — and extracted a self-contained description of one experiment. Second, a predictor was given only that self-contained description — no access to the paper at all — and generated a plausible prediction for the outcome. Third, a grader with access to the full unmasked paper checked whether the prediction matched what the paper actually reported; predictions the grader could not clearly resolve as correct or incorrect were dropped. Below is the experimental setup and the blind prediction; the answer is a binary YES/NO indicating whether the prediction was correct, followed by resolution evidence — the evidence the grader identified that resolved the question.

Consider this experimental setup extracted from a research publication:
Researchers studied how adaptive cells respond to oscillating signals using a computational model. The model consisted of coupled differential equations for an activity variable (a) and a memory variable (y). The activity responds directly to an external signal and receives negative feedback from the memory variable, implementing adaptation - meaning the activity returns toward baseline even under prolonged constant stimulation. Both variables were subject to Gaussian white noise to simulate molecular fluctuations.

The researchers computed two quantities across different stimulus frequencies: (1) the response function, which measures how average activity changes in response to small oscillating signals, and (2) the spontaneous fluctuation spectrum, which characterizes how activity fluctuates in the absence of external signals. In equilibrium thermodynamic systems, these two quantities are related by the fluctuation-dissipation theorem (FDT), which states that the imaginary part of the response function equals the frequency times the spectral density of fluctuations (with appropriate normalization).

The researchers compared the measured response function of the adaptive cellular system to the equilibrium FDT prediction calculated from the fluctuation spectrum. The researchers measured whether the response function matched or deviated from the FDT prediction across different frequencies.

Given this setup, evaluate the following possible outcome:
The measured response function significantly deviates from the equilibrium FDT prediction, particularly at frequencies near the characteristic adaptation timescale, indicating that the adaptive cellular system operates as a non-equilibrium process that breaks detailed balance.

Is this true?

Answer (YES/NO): NO